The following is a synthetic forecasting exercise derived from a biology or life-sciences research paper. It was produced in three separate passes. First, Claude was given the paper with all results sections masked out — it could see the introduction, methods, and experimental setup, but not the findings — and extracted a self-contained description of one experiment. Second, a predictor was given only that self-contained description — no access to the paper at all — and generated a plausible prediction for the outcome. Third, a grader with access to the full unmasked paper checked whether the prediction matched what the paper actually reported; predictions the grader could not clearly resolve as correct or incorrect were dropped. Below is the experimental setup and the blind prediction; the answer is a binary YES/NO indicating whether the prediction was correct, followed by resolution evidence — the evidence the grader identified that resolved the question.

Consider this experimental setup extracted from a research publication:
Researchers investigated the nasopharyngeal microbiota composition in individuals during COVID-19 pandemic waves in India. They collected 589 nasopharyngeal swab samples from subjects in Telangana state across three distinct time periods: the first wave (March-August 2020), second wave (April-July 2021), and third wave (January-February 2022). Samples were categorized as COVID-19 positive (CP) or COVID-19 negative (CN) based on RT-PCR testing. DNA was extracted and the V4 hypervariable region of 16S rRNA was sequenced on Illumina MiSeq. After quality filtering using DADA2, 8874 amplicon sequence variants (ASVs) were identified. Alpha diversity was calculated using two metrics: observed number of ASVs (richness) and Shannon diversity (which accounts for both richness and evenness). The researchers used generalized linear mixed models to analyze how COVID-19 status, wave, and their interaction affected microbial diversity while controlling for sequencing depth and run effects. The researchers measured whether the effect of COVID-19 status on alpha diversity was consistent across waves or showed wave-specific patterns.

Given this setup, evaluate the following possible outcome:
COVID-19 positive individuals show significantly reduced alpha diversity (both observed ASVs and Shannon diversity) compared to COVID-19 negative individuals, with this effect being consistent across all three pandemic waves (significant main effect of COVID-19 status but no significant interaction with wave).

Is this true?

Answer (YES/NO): NO